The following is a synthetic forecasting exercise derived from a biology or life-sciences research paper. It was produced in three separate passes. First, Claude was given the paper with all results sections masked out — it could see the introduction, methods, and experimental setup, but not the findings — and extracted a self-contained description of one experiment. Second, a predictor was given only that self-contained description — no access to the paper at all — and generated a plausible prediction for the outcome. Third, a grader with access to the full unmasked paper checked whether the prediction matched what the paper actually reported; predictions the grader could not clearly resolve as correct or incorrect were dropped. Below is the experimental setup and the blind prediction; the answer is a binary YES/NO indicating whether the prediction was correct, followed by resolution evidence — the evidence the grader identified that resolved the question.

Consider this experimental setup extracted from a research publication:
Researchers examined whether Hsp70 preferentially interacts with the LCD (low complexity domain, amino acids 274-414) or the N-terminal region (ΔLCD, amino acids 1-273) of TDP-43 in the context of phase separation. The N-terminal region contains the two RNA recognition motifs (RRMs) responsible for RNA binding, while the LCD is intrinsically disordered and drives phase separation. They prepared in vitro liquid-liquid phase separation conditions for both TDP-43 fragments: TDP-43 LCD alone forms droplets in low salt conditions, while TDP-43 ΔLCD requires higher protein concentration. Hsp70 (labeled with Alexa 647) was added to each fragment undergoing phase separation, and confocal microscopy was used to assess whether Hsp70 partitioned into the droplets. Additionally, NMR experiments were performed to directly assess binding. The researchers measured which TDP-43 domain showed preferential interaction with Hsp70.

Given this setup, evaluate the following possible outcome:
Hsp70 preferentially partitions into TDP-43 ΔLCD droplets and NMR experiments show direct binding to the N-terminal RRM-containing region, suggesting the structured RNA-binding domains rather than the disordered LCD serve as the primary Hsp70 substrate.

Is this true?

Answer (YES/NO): NO